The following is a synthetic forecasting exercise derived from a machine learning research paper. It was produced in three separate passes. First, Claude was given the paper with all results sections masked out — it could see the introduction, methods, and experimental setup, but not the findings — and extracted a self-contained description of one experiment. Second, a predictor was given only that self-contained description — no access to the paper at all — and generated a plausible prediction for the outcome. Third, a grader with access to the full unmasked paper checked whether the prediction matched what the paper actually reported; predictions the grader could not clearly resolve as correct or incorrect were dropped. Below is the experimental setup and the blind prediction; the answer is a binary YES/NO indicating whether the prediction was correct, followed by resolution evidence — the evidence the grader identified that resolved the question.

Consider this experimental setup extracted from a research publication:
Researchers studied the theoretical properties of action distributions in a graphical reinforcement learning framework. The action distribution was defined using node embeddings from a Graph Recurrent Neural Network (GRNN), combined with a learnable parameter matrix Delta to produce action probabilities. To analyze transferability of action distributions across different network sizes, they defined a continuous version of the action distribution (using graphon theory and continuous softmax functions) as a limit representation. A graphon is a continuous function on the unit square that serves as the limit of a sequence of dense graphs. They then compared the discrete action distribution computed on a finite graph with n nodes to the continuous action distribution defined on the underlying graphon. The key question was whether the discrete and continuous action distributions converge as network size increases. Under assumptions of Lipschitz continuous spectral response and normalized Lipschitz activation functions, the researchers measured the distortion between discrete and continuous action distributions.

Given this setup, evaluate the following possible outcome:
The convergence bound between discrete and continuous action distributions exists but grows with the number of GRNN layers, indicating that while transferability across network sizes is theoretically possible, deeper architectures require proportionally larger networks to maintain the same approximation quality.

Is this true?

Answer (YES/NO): YES